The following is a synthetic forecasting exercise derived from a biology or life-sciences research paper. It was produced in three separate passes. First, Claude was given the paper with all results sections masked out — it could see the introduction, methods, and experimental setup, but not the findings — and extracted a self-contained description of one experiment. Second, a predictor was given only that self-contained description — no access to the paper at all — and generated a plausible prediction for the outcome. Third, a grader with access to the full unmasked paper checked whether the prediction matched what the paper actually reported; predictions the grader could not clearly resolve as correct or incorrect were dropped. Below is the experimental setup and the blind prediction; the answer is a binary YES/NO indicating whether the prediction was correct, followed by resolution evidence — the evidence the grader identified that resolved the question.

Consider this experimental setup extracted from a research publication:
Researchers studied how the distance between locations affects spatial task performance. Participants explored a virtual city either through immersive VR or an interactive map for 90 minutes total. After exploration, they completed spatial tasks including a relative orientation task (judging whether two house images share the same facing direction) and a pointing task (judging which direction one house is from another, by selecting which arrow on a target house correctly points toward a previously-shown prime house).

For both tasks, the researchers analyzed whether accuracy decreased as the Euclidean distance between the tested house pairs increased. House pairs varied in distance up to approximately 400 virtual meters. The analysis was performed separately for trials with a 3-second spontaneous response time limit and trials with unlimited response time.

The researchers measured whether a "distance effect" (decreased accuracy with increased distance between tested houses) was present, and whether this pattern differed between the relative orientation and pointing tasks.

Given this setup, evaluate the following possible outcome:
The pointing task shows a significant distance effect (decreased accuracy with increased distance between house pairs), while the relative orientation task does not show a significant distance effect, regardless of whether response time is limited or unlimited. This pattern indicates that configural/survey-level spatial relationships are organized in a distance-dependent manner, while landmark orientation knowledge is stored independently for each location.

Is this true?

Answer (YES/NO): NO